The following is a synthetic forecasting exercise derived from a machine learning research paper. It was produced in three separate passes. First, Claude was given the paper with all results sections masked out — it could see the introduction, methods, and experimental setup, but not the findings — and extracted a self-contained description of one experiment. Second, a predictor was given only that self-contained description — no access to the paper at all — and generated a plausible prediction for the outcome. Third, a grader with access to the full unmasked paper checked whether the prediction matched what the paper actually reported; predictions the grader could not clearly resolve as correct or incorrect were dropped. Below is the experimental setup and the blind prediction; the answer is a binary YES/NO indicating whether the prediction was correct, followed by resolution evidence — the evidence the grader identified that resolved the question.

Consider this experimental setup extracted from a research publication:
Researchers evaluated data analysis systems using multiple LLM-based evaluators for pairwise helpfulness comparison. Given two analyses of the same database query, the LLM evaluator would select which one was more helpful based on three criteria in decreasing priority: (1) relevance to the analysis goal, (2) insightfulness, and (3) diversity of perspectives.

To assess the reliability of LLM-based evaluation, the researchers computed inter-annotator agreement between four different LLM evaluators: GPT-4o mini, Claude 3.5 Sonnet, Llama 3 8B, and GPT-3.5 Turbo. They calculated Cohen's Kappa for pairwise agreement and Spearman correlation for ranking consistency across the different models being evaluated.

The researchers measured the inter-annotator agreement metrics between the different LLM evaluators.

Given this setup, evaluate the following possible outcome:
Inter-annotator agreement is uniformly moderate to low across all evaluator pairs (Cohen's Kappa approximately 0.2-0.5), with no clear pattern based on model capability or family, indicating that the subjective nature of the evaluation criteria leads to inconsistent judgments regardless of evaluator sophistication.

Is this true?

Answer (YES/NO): NO